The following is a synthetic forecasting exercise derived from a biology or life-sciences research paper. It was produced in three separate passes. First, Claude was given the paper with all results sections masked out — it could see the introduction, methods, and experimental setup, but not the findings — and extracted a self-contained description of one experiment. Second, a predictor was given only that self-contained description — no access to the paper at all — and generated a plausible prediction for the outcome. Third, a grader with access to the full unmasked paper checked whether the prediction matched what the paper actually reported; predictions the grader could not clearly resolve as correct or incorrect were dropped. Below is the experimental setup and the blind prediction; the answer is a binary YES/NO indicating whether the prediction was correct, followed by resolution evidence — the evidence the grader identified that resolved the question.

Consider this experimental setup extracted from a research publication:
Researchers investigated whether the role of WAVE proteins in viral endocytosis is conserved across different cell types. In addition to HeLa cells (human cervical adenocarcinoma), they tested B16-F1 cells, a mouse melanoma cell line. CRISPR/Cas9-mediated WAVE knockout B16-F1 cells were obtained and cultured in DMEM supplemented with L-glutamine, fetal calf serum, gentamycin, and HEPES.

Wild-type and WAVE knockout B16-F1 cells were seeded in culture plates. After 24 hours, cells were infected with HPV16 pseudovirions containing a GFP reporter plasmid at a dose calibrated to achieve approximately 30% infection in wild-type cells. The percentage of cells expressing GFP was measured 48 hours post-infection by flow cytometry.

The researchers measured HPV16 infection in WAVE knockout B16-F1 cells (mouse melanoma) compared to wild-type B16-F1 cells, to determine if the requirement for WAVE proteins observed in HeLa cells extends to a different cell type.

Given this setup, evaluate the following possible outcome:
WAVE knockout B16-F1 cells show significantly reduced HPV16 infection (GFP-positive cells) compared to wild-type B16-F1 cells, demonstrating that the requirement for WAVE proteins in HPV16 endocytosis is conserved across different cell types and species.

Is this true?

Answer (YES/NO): YES